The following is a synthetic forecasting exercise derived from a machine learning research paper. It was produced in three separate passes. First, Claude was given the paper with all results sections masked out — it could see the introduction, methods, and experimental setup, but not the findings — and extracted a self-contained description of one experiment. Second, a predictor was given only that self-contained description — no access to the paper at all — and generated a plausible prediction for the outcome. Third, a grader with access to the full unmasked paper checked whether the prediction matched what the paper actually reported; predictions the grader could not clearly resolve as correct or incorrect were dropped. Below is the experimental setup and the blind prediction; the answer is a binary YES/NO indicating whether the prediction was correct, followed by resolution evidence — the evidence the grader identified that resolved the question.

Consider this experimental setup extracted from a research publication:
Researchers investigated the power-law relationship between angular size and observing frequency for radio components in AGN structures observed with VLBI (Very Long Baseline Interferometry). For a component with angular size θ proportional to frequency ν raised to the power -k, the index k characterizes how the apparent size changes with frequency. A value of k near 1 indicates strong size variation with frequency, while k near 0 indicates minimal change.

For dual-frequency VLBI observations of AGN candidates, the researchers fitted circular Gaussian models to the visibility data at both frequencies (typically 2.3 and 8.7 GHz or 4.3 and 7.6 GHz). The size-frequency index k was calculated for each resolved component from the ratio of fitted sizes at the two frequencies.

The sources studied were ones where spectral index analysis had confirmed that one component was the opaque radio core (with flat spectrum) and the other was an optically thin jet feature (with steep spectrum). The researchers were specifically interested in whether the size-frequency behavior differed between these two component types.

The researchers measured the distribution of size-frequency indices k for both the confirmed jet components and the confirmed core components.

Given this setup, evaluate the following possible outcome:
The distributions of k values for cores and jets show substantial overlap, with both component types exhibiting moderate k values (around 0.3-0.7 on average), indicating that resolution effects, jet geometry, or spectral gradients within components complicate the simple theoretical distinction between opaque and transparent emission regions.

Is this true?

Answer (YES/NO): NO